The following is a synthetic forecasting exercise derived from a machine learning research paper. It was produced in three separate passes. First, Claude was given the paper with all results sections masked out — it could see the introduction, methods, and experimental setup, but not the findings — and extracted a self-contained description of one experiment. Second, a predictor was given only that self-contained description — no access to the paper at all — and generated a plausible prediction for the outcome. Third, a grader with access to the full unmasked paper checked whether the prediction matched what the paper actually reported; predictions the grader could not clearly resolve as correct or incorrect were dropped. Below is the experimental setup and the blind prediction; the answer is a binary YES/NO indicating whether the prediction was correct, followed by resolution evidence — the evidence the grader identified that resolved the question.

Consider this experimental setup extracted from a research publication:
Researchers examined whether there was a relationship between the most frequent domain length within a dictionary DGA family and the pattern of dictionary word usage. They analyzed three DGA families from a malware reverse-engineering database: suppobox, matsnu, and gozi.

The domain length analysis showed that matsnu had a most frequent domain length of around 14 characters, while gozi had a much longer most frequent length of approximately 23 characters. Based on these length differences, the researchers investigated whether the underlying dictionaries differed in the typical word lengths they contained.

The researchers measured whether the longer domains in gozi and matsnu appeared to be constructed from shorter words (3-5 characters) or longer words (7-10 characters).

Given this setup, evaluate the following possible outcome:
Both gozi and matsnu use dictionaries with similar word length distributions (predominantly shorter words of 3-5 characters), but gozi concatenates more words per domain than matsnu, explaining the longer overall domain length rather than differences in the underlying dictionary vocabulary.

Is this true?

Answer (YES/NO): YES